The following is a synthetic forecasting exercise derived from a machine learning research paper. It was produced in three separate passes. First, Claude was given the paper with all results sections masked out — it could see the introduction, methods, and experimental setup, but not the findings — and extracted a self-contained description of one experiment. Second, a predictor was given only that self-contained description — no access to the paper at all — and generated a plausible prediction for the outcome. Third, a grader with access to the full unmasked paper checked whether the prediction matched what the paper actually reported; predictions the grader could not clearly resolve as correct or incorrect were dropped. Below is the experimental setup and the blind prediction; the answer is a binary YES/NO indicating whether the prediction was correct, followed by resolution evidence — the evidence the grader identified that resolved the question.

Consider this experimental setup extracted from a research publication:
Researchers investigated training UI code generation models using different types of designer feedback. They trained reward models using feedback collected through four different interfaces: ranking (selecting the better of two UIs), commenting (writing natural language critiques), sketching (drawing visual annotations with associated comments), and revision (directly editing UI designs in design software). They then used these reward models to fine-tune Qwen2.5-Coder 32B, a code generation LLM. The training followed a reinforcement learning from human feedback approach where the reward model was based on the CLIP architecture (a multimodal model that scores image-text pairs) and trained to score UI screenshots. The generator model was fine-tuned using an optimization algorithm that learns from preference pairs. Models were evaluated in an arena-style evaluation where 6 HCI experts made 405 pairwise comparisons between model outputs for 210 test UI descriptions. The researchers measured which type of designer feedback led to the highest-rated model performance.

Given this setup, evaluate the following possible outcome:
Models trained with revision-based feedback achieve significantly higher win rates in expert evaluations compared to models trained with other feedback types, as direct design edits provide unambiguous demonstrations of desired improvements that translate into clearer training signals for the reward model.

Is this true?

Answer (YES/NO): NO